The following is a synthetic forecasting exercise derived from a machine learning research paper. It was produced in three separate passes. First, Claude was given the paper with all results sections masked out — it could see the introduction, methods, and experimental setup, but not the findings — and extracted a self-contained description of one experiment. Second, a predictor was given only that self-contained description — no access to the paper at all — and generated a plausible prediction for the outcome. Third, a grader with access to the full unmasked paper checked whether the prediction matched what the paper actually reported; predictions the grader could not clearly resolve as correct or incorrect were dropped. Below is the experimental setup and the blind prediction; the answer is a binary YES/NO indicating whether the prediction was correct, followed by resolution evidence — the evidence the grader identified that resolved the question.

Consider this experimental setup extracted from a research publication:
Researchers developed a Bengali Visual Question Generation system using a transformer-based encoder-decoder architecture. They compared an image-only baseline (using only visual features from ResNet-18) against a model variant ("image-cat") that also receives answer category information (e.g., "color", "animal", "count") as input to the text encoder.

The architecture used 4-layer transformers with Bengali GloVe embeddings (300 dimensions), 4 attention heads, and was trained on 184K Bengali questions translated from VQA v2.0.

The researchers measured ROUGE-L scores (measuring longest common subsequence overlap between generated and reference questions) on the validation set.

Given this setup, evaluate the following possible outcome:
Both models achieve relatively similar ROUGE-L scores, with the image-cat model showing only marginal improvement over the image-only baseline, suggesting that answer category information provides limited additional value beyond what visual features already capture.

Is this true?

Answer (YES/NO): NO